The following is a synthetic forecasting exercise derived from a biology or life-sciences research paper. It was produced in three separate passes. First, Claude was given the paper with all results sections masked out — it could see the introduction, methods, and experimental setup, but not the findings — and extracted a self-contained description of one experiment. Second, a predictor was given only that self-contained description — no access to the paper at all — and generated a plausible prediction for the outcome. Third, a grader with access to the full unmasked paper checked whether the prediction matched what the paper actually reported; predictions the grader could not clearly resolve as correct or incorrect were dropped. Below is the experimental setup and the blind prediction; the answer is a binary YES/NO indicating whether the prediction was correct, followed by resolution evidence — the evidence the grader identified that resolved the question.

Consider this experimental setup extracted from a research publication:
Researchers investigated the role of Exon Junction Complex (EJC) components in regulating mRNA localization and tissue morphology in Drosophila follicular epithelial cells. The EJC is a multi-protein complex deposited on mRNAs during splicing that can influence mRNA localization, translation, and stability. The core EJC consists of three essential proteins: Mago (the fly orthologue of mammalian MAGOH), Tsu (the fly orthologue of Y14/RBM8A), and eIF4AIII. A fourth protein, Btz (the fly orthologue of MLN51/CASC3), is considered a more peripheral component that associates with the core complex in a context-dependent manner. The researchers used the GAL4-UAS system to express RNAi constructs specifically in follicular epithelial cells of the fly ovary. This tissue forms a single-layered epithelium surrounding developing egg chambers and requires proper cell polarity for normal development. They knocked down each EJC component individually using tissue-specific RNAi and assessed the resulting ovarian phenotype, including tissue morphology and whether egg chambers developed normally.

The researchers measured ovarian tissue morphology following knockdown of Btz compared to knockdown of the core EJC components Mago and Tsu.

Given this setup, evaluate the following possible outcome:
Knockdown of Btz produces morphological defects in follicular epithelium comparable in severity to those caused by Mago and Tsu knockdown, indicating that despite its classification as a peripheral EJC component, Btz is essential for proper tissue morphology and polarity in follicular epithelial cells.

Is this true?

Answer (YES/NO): NO